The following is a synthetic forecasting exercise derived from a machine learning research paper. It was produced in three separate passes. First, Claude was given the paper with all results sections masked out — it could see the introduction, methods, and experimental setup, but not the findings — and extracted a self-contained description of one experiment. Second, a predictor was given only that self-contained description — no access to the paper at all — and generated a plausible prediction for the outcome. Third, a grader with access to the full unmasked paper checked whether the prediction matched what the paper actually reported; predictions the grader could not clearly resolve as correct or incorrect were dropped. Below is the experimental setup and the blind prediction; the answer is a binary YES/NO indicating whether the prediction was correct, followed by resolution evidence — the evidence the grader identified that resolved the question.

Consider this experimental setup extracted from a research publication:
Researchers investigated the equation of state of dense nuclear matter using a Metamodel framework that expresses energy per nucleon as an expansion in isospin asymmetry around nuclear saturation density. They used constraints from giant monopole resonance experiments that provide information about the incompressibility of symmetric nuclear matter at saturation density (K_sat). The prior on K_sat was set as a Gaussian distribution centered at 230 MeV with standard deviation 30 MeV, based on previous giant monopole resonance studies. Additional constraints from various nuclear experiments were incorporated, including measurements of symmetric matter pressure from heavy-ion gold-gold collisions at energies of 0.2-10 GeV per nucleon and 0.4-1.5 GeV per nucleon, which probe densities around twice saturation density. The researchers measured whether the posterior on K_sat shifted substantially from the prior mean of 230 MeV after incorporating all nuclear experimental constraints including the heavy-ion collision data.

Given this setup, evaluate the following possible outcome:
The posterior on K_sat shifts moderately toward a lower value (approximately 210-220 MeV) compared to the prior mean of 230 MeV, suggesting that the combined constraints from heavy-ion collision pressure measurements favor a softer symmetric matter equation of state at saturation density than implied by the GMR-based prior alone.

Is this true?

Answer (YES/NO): NO